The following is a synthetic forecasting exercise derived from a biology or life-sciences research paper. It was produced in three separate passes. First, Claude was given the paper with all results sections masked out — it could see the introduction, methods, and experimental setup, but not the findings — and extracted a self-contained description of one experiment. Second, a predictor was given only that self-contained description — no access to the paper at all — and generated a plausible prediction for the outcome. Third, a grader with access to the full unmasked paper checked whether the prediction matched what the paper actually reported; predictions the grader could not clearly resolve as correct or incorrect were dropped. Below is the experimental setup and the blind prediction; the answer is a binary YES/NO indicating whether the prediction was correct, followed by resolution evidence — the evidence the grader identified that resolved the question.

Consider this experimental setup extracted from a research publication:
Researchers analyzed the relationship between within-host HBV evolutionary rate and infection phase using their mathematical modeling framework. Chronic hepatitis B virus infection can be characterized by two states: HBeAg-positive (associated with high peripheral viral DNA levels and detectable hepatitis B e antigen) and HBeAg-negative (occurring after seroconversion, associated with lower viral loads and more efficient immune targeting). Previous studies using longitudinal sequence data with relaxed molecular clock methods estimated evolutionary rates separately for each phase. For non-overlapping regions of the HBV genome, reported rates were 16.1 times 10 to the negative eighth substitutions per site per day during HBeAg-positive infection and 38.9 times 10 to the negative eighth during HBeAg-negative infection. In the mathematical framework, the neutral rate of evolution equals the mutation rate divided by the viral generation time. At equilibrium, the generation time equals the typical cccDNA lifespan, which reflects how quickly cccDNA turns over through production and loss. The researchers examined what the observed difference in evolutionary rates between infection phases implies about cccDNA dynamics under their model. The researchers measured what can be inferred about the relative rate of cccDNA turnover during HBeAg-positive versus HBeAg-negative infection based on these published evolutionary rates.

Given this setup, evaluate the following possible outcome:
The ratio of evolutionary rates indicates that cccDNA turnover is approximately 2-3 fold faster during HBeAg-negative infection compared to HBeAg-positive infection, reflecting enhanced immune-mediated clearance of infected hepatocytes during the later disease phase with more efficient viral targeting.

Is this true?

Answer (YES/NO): YES